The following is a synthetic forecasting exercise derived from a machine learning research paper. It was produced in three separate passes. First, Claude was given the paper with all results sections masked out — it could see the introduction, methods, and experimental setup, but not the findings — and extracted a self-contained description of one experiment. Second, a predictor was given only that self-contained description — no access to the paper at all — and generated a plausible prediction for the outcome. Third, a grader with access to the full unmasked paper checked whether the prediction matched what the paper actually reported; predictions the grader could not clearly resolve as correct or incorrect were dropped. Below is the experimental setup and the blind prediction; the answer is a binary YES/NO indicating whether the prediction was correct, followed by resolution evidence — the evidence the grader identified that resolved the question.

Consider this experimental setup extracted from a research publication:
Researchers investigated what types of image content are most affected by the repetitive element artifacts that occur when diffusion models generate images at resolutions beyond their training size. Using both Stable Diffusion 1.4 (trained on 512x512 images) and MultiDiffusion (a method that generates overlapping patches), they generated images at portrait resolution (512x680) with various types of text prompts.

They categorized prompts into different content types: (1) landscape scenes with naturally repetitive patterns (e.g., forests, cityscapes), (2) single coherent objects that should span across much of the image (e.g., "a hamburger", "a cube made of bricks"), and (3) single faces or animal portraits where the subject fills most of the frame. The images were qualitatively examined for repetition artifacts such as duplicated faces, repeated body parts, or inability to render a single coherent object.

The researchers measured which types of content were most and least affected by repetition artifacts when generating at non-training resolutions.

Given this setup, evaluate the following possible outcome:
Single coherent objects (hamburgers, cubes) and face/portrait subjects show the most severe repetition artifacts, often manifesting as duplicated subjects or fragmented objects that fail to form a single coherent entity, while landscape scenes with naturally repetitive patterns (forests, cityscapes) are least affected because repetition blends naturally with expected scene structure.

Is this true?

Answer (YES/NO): YES